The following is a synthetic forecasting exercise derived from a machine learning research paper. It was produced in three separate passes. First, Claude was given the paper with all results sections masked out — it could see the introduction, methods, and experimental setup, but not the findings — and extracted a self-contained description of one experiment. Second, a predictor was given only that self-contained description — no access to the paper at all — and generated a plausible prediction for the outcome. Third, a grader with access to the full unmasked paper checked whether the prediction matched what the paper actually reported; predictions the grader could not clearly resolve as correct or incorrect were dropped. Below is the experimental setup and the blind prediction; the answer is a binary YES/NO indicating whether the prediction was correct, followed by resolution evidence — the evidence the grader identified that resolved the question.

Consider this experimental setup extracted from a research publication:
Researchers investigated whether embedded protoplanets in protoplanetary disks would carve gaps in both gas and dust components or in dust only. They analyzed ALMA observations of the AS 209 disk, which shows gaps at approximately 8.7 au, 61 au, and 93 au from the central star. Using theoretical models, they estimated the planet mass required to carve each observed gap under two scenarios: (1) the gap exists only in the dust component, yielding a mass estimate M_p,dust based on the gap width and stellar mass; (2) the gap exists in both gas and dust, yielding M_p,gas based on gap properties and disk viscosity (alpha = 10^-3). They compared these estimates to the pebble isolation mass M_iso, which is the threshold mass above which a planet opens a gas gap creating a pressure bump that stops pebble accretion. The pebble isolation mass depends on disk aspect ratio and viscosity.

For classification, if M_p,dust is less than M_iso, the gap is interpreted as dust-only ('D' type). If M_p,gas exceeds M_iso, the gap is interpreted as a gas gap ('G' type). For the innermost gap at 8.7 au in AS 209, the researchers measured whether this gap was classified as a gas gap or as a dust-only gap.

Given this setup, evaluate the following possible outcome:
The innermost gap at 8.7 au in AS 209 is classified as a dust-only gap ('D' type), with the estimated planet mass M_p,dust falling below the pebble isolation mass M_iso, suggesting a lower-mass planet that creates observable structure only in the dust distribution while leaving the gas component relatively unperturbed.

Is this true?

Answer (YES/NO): NO